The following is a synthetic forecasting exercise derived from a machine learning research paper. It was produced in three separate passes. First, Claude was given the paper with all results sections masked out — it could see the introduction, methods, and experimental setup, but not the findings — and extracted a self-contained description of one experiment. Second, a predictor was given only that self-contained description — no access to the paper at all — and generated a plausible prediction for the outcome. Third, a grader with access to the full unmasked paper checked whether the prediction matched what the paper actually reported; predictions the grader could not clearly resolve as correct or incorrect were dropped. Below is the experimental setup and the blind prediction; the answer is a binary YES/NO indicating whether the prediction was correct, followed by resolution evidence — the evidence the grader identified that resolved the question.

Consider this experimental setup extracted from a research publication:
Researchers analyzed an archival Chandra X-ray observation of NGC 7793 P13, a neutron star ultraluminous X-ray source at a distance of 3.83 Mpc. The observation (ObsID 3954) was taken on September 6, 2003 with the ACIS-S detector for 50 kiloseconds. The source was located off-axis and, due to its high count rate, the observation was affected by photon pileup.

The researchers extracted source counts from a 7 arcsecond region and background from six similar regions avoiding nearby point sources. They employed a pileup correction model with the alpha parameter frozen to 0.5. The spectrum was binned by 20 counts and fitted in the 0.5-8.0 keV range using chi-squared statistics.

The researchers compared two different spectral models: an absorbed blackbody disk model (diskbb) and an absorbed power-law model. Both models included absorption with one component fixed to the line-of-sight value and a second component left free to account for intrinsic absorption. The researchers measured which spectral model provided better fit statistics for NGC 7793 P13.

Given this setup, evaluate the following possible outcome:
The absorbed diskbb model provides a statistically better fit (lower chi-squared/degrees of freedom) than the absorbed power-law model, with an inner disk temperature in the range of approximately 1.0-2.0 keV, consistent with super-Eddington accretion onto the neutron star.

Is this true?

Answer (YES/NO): NO